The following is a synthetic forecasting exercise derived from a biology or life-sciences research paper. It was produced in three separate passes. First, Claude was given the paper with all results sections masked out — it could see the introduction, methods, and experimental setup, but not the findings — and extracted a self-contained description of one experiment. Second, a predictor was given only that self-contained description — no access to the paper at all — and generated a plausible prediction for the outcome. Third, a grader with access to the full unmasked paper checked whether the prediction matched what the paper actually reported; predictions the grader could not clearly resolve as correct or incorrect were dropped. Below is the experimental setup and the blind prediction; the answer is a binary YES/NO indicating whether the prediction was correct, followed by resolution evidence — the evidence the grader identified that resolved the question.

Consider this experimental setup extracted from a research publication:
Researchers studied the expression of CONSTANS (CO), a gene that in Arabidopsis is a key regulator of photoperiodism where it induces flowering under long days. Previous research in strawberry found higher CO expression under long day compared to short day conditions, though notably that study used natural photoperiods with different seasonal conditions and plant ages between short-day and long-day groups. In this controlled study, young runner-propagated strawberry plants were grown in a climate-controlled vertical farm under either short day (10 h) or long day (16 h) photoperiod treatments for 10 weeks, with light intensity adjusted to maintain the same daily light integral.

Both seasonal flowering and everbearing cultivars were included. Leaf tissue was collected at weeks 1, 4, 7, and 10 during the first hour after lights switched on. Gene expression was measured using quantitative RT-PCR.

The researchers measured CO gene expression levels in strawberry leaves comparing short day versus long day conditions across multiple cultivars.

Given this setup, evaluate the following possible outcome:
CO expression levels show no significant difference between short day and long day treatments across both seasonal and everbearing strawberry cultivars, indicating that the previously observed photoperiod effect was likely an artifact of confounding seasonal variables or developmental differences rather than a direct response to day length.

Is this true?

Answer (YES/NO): NO